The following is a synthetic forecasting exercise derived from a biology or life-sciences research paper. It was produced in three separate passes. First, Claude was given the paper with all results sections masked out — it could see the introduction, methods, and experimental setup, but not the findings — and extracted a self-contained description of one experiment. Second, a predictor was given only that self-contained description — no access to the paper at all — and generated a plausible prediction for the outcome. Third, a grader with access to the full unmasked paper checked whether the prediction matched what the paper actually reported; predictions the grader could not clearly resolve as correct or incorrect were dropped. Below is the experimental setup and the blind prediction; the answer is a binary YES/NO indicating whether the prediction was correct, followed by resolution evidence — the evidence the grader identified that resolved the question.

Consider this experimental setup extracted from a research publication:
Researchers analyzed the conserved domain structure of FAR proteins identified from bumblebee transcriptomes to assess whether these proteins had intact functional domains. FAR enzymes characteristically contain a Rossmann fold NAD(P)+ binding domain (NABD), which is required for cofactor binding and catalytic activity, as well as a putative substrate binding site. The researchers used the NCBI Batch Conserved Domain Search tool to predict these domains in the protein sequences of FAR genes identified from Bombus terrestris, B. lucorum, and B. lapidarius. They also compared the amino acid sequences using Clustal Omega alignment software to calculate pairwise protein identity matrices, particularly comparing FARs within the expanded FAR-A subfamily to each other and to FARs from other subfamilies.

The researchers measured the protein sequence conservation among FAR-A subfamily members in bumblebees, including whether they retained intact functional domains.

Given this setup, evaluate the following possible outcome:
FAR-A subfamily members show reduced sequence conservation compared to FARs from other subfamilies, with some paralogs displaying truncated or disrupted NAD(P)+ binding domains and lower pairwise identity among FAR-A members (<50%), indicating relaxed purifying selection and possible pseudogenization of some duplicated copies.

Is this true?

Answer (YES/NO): NO